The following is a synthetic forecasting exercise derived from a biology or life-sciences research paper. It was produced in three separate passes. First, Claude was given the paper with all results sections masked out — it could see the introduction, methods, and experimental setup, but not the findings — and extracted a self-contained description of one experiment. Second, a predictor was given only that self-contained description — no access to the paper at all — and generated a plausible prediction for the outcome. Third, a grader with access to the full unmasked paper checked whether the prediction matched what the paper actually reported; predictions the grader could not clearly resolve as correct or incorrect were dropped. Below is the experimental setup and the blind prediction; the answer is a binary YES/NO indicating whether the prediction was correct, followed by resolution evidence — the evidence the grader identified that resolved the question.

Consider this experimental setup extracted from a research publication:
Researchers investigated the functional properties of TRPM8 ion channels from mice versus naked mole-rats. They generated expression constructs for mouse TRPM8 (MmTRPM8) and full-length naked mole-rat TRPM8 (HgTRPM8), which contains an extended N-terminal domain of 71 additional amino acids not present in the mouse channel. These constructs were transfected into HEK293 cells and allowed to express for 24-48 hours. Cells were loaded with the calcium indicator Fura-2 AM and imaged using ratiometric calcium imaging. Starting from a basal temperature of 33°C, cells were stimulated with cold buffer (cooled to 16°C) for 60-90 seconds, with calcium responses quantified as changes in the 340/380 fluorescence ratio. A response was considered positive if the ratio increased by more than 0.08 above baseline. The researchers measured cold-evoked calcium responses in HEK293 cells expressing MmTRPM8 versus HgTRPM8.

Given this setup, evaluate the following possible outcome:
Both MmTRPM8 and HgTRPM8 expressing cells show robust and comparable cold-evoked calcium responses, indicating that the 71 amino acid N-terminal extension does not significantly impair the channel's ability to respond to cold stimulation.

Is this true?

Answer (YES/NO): NO